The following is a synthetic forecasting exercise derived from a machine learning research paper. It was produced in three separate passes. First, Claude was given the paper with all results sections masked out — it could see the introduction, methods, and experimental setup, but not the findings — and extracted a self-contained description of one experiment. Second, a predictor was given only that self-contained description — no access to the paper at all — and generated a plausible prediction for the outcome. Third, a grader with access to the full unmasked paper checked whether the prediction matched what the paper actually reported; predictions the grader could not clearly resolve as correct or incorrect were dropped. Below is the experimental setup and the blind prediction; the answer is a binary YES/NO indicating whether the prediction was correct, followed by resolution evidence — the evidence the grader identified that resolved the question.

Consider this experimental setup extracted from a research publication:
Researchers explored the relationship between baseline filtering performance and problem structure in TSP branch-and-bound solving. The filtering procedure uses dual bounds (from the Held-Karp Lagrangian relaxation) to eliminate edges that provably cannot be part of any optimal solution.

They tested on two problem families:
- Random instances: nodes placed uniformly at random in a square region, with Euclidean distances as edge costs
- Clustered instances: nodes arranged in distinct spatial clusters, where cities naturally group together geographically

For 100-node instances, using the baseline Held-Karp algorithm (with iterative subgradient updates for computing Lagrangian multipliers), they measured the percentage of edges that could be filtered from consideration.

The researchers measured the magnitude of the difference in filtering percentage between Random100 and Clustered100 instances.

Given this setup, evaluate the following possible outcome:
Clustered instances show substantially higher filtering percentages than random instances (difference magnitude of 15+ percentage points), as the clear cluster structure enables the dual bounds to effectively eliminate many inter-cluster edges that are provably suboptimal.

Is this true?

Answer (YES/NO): NO